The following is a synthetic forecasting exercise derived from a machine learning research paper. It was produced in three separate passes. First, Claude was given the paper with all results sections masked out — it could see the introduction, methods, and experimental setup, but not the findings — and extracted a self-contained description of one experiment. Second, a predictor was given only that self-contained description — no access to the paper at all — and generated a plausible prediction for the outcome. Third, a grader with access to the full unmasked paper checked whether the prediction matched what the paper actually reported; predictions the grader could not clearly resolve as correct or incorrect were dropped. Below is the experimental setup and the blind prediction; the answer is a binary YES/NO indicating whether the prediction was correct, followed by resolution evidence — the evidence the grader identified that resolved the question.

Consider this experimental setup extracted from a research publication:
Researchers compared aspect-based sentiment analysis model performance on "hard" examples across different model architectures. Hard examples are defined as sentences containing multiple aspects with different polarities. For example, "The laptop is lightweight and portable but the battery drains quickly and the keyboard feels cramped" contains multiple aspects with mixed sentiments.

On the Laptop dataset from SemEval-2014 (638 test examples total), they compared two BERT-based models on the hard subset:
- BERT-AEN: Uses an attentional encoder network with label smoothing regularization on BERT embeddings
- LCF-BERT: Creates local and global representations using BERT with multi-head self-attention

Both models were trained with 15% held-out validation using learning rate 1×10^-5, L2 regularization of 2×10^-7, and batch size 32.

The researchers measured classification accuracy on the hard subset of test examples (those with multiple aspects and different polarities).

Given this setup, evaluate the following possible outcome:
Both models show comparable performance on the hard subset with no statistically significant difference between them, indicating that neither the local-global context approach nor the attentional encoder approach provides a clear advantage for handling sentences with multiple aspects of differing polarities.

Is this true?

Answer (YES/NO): NO